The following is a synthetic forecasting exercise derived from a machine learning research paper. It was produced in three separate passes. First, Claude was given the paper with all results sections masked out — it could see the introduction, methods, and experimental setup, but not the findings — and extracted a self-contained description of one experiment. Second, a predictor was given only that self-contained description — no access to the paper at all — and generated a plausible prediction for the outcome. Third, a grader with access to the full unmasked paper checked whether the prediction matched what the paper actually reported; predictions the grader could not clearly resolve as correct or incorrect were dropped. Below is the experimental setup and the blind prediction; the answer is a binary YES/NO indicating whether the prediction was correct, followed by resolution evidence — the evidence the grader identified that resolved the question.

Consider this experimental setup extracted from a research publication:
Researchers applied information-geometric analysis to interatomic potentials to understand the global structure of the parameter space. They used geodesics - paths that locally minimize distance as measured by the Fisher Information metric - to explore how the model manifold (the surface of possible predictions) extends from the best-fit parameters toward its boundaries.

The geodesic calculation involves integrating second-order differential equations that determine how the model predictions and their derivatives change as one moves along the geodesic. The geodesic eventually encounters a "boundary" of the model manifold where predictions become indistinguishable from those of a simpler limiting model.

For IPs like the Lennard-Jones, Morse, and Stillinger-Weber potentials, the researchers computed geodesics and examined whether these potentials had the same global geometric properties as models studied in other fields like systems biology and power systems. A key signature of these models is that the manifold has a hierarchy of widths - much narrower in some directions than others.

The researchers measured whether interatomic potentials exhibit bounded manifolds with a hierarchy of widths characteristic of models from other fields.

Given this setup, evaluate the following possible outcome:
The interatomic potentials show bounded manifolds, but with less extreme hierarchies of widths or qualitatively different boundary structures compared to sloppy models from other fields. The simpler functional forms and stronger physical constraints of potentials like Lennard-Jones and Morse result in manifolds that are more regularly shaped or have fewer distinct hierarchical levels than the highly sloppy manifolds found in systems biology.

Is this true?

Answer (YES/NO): NO